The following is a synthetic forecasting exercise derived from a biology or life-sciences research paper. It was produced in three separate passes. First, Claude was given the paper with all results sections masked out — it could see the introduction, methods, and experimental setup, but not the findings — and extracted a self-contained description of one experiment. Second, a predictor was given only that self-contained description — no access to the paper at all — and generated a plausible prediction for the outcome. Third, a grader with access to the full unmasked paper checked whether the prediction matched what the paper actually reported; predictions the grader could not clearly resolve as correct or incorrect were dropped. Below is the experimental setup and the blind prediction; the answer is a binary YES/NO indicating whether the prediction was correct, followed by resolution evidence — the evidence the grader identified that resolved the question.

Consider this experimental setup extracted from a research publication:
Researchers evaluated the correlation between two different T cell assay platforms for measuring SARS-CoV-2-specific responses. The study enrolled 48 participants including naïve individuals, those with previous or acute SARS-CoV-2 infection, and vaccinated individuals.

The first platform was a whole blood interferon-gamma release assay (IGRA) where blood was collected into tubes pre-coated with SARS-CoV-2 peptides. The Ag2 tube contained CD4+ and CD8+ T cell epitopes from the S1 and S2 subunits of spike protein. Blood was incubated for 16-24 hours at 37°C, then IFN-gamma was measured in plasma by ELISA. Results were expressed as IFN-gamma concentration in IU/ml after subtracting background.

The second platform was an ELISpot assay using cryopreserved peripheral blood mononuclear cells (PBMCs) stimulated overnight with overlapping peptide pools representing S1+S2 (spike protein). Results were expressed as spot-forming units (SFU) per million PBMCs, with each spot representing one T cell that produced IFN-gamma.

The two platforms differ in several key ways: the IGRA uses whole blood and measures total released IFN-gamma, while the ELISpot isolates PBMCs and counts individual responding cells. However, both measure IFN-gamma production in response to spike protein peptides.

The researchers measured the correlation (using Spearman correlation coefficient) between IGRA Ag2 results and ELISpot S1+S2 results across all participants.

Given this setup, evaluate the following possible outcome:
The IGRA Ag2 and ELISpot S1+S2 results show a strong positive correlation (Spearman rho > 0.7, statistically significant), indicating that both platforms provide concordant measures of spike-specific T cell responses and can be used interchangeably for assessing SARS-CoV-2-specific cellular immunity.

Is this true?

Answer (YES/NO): NO